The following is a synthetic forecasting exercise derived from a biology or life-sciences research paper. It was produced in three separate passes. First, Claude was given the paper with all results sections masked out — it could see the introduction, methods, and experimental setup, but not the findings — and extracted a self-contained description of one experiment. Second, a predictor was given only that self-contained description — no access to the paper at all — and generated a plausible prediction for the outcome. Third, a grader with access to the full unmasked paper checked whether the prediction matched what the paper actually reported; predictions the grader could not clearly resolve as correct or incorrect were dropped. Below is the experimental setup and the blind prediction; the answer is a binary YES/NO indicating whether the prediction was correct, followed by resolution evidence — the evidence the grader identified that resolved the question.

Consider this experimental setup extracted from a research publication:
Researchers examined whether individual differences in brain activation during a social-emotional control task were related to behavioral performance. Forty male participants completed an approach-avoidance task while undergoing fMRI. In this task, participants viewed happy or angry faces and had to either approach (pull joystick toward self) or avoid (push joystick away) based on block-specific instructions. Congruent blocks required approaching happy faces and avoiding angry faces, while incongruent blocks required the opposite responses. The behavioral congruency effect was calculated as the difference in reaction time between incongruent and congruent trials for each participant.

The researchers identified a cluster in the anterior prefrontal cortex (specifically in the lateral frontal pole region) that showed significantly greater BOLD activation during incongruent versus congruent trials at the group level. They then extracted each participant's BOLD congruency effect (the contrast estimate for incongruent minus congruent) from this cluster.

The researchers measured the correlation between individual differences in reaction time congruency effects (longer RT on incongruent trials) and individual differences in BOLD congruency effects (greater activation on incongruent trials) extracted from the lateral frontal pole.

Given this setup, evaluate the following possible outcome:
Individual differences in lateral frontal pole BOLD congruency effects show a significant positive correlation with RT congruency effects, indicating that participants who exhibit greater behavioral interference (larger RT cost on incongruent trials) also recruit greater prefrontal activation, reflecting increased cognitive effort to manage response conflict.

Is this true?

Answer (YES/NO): YES